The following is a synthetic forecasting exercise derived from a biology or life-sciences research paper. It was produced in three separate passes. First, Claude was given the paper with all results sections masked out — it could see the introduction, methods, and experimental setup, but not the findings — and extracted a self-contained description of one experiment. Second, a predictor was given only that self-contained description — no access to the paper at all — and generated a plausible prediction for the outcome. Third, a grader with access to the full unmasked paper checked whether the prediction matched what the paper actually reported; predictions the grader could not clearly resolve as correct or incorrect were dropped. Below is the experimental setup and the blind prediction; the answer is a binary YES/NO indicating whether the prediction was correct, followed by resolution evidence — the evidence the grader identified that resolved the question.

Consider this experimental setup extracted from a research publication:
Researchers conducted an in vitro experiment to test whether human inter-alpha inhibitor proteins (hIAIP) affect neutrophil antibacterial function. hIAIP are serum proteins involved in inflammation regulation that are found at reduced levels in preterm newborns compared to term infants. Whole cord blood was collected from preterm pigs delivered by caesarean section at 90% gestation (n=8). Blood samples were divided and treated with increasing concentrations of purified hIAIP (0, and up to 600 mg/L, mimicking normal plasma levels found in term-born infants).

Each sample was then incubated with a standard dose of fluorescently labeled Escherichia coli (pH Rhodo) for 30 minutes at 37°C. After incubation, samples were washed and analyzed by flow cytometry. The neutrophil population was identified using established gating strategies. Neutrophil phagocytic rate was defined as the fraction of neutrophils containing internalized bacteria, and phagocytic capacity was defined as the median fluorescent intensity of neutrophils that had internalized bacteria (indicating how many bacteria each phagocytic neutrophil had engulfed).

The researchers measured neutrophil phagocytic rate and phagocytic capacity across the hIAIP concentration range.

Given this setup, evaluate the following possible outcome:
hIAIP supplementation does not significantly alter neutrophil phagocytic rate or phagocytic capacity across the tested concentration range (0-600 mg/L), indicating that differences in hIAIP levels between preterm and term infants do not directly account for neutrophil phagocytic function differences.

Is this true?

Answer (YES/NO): NO